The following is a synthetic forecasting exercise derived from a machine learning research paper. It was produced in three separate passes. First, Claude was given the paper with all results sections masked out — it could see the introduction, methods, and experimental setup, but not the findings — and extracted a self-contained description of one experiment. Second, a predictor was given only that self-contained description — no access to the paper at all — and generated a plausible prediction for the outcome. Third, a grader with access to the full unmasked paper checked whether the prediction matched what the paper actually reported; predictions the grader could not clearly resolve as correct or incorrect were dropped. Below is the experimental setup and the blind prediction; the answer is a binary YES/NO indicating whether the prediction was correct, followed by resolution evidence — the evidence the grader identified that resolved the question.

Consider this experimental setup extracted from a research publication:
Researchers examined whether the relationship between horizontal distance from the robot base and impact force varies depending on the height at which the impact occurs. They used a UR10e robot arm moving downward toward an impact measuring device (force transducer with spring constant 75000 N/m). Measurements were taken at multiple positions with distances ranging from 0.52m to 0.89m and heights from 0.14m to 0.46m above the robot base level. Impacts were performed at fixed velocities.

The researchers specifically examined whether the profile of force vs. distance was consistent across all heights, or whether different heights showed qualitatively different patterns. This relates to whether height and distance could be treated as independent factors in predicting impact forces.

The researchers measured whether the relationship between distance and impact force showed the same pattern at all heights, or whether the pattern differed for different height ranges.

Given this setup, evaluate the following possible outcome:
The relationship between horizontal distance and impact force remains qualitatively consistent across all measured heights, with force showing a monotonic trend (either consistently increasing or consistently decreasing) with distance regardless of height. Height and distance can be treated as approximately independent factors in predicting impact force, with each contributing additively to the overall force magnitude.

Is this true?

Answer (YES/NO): NO